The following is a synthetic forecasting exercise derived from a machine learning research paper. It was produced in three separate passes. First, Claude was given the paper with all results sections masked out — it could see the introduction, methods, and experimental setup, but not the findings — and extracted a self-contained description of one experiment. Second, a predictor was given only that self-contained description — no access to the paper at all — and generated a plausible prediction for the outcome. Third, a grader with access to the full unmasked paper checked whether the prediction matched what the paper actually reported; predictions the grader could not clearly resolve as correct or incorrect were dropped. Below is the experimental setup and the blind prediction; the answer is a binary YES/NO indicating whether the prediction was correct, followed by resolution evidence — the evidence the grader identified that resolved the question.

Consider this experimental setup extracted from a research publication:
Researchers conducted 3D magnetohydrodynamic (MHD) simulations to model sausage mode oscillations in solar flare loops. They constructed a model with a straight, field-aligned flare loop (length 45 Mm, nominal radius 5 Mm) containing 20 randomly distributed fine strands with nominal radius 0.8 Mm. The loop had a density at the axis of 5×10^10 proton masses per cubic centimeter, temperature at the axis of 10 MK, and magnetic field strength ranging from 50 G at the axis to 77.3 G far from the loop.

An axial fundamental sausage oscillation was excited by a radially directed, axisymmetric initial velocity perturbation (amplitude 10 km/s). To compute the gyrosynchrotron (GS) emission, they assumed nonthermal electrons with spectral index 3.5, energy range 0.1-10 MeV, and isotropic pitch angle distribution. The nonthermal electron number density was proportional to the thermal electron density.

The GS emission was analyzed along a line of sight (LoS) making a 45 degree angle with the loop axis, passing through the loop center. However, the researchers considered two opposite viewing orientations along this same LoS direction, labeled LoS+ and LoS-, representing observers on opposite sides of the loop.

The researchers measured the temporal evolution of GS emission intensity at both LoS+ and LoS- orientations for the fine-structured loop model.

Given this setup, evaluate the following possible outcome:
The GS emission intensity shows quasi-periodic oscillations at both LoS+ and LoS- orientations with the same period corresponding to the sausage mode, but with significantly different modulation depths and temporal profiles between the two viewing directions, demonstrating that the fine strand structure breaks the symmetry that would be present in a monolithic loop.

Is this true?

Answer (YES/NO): YES